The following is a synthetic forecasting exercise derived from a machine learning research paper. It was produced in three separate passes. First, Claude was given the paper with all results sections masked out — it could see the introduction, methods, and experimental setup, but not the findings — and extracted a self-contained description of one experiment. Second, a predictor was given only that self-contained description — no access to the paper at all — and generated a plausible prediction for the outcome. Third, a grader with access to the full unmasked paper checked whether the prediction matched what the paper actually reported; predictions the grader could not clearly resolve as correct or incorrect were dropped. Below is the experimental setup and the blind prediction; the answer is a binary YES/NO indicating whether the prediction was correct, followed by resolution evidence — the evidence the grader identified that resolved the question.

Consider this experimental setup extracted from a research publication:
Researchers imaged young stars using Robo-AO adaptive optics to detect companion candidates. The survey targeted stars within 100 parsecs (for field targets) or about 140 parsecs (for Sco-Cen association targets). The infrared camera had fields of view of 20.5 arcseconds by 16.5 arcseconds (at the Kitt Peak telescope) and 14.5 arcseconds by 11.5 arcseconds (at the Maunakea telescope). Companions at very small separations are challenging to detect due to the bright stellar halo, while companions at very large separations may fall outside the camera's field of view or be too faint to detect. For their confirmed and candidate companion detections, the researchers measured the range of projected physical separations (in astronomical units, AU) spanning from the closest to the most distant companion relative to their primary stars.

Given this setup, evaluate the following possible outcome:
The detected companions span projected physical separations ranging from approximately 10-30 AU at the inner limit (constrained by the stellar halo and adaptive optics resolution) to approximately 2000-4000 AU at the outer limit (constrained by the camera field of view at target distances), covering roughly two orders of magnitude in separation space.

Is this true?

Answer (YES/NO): NO